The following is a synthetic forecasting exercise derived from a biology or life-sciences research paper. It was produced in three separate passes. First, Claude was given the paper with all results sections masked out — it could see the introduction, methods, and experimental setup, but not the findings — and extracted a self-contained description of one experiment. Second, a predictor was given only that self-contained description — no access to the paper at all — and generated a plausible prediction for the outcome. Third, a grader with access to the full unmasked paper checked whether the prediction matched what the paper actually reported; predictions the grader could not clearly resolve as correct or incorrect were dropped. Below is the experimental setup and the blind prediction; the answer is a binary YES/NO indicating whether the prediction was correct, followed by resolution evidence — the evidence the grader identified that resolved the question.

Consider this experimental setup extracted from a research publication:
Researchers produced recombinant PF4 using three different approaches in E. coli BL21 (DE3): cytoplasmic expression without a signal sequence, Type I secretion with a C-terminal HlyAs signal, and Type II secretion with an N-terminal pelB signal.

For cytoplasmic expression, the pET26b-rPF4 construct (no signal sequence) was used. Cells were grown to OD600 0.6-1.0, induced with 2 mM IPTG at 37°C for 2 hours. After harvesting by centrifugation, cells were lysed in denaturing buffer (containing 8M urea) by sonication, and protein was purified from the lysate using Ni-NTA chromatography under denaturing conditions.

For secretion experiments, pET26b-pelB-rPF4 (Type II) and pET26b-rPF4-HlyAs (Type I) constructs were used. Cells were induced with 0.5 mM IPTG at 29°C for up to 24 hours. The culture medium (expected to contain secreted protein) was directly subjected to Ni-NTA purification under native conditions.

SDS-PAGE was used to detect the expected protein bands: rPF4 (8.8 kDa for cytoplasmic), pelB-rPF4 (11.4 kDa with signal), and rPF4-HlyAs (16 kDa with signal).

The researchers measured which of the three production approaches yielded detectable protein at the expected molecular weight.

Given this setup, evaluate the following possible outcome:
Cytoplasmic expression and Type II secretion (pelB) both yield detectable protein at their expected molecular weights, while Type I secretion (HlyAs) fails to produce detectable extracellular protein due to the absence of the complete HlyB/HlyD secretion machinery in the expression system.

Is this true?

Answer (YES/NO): NO